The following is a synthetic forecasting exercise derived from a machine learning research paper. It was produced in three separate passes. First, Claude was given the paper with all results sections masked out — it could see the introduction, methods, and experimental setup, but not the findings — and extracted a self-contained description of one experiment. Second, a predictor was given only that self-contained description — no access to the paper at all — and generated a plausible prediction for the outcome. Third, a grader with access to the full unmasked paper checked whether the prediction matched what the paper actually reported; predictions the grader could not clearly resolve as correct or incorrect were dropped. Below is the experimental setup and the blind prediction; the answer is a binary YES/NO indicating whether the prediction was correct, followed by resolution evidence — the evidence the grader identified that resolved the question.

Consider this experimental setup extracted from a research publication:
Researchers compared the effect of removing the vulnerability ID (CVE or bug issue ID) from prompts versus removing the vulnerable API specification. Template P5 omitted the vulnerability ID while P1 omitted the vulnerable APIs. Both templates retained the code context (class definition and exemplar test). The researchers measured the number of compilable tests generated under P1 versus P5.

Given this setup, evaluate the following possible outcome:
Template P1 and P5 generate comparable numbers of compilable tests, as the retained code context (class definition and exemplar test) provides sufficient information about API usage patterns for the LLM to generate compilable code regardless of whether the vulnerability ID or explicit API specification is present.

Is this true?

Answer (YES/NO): YES